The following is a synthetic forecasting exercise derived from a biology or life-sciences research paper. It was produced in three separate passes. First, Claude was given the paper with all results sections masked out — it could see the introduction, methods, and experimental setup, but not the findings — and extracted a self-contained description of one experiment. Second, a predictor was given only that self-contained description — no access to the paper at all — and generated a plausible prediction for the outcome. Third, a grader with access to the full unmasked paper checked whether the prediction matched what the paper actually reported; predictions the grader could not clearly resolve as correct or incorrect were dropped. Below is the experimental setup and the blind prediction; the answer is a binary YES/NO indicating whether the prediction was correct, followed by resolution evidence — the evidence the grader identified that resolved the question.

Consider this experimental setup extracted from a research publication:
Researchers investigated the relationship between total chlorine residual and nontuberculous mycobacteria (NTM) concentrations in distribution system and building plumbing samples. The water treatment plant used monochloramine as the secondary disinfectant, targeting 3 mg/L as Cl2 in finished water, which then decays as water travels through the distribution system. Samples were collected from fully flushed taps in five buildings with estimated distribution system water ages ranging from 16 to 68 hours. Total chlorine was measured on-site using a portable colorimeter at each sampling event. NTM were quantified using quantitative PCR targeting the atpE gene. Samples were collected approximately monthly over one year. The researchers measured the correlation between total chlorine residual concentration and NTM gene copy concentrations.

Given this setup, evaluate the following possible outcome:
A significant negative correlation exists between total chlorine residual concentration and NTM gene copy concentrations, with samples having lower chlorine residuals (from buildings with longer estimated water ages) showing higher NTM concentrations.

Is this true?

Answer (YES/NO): NO